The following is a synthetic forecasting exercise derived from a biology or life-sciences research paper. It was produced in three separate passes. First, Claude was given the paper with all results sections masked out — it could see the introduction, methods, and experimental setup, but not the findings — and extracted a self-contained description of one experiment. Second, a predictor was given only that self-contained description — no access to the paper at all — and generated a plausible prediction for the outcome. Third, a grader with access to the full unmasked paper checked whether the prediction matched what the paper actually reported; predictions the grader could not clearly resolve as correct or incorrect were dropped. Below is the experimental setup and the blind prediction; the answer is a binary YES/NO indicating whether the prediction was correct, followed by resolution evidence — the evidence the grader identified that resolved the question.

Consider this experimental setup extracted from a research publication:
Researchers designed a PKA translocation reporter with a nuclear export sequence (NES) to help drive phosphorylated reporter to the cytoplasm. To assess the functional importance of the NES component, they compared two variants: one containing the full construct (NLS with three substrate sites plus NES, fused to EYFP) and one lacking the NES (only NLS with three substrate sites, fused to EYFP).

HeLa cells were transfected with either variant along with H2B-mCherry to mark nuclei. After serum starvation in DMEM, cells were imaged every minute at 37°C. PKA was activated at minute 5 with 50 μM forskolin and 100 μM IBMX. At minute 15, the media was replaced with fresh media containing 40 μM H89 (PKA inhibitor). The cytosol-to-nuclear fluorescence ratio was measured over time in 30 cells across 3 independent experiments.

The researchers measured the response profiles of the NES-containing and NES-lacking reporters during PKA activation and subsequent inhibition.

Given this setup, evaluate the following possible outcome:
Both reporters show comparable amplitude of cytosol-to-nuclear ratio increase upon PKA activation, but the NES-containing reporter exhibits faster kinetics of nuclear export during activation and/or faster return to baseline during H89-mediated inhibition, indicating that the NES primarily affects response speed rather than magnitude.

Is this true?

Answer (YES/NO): NO